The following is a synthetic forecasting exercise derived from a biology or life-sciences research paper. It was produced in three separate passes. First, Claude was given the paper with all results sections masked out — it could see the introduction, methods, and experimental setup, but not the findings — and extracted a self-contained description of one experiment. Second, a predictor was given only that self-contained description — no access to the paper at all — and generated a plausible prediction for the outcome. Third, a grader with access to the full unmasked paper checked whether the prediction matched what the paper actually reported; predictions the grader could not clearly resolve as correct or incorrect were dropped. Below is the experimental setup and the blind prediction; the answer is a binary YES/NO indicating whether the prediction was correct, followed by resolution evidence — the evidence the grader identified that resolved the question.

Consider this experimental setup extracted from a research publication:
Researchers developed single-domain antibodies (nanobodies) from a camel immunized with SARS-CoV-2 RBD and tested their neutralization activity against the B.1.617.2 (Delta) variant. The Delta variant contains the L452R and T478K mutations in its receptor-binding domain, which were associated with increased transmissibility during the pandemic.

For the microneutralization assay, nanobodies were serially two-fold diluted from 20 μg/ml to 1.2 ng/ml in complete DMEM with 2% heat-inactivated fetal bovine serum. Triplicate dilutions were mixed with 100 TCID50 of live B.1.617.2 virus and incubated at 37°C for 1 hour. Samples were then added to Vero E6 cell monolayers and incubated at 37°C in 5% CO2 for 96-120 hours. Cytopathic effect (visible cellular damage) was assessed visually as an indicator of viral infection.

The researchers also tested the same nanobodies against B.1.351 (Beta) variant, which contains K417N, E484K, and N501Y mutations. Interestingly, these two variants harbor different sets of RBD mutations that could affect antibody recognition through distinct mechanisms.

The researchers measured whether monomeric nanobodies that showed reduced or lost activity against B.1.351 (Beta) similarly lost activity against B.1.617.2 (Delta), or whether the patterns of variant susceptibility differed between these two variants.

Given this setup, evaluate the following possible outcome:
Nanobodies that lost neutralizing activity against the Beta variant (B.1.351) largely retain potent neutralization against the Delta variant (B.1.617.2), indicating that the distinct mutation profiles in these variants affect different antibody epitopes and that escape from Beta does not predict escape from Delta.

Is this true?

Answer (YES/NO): NO